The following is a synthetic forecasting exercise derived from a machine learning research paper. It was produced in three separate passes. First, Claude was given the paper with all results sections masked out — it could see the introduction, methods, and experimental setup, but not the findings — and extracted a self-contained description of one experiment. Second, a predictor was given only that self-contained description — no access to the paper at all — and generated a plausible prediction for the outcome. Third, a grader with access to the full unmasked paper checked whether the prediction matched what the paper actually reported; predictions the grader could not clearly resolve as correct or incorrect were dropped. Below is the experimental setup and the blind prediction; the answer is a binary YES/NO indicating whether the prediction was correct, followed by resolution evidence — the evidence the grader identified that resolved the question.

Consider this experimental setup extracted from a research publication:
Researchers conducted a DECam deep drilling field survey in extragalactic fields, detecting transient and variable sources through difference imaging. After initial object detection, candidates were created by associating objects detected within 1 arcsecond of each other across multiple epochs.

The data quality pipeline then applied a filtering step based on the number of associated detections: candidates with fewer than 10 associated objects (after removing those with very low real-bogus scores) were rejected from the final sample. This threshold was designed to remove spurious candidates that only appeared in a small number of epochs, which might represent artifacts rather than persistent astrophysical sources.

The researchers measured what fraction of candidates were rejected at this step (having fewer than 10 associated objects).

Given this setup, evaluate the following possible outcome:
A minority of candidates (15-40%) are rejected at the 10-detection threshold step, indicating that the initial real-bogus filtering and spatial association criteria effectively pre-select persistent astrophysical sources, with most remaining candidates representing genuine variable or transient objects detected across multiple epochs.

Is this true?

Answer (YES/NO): NO